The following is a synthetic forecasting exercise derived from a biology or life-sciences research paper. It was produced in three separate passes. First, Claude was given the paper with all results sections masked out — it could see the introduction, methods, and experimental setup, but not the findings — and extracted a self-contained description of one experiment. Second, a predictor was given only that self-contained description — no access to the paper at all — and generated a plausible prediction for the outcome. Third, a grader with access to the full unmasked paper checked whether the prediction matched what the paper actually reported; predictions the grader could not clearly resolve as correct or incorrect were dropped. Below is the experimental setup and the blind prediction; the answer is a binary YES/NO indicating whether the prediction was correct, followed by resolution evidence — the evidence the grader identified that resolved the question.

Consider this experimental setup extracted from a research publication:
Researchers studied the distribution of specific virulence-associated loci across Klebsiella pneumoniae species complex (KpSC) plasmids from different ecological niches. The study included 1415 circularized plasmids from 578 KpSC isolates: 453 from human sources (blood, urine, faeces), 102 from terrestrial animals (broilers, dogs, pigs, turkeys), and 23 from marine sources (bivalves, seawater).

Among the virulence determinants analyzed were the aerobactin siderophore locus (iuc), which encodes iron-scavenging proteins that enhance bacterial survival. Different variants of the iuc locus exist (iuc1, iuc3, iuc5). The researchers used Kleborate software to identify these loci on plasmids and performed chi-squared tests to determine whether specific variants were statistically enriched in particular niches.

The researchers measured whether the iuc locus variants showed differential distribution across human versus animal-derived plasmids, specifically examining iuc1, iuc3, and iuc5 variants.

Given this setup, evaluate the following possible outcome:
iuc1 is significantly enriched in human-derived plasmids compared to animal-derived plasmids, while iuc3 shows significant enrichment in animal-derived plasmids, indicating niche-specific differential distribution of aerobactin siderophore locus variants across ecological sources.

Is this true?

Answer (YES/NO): YES